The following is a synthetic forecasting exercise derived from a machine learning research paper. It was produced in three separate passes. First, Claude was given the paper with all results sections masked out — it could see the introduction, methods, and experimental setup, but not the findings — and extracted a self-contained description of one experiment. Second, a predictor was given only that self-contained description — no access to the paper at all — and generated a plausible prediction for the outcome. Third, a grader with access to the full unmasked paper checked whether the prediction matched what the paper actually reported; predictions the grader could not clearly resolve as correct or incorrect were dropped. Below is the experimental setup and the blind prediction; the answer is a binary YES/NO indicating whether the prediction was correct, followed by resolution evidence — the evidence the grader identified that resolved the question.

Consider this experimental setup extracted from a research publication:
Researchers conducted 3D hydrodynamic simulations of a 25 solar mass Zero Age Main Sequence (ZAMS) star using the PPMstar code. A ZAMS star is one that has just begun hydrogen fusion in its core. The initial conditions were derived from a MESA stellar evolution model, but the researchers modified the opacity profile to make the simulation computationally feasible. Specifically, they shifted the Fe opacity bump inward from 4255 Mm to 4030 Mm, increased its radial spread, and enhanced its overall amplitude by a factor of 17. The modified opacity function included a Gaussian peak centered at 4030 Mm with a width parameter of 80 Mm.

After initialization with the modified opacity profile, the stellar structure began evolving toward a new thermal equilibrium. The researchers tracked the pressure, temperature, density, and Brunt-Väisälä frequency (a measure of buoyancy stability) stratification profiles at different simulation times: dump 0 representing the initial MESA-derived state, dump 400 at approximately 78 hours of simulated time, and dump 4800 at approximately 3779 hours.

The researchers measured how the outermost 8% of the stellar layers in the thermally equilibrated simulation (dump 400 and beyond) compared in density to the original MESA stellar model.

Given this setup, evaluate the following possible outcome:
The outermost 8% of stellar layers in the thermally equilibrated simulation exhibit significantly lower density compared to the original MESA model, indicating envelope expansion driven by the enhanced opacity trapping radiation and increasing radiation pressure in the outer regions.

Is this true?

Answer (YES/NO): NO